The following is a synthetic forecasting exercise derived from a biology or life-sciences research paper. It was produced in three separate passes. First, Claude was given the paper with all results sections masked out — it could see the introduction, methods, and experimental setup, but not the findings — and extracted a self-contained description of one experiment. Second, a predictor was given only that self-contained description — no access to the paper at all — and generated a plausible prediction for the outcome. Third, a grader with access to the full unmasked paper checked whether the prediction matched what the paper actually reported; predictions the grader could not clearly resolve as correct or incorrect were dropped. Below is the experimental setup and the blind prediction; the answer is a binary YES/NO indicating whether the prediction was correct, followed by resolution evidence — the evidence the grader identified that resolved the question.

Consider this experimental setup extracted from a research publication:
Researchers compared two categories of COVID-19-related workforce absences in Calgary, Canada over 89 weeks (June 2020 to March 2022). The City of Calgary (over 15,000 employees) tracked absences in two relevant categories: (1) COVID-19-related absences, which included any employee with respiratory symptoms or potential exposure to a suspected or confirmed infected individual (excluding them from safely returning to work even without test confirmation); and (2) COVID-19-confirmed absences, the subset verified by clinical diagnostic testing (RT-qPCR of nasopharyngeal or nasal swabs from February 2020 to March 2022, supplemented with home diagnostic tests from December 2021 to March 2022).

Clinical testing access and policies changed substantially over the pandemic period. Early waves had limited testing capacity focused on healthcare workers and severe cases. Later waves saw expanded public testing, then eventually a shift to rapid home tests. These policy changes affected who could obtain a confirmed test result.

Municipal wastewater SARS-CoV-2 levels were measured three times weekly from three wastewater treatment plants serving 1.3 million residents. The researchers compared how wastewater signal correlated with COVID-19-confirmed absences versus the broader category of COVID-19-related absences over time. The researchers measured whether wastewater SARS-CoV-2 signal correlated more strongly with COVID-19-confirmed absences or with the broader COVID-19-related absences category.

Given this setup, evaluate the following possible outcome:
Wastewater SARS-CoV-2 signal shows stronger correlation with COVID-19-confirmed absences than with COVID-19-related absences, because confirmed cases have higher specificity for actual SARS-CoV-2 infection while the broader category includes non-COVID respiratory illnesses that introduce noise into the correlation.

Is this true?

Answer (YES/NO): YES